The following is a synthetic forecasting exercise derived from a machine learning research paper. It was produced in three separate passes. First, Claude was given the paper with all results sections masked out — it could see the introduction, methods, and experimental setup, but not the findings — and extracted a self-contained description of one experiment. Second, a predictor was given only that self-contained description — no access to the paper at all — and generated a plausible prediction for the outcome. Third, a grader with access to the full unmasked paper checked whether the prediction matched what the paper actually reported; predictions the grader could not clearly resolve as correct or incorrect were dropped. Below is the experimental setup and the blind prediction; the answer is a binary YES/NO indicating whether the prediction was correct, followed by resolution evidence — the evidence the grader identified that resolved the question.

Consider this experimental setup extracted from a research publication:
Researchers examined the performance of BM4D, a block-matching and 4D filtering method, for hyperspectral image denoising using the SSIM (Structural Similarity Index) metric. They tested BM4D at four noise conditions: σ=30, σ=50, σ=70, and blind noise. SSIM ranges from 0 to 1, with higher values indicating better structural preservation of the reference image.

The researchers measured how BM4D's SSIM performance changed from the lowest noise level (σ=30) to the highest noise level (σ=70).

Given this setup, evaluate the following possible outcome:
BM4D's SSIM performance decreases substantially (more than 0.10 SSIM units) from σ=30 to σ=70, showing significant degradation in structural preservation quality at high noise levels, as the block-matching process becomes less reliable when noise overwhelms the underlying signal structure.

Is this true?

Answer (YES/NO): YES